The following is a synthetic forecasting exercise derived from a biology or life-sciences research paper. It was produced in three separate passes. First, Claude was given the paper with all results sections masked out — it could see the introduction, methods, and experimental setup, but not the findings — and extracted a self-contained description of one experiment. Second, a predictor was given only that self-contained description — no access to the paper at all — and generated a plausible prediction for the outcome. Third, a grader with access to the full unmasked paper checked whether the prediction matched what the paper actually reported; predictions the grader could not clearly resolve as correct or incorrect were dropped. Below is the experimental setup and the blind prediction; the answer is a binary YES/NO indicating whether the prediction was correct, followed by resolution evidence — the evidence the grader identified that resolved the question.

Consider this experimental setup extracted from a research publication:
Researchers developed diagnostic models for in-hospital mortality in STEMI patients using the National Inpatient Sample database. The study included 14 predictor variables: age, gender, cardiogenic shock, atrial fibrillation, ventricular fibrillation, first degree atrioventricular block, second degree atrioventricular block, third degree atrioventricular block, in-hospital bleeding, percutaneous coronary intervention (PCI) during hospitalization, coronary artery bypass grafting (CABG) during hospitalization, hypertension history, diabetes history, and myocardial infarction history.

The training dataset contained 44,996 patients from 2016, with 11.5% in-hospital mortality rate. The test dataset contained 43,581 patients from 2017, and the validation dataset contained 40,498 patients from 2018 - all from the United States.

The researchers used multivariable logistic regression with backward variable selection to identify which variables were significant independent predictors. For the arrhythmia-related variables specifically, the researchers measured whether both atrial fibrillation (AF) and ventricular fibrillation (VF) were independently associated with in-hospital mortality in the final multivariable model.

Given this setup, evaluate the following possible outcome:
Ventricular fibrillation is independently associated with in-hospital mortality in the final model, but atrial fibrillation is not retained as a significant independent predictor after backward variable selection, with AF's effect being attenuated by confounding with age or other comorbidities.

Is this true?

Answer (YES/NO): NO